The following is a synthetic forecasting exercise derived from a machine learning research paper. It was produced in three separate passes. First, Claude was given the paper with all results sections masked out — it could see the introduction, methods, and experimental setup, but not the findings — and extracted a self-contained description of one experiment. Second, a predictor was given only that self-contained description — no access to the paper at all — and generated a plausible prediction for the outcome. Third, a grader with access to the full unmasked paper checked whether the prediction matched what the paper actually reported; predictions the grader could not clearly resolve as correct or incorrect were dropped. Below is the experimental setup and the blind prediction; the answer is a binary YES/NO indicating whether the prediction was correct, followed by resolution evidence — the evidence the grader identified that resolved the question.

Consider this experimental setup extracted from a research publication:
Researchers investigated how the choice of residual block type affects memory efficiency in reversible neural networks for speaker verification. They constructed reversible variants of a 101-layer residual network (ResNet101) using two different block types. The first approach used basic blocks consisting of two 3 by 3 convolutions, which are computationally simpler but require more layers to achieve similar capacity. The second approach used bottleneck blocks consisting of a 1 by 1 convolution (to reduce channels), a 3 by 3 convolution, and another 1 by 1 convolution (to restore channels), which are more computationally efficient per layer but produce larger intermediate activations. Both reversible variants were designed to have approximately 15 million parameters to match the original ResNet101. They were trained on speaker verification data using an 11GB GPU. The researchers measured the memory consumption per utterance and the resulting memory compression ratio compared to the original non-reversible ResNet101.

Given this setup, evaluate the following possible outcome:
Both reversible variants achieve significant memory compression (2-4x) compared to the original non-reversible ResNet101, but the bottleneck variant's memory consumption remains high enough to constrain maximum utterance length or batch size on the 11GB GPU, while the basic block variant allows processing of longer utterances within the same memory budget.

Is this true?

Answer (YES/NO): NO